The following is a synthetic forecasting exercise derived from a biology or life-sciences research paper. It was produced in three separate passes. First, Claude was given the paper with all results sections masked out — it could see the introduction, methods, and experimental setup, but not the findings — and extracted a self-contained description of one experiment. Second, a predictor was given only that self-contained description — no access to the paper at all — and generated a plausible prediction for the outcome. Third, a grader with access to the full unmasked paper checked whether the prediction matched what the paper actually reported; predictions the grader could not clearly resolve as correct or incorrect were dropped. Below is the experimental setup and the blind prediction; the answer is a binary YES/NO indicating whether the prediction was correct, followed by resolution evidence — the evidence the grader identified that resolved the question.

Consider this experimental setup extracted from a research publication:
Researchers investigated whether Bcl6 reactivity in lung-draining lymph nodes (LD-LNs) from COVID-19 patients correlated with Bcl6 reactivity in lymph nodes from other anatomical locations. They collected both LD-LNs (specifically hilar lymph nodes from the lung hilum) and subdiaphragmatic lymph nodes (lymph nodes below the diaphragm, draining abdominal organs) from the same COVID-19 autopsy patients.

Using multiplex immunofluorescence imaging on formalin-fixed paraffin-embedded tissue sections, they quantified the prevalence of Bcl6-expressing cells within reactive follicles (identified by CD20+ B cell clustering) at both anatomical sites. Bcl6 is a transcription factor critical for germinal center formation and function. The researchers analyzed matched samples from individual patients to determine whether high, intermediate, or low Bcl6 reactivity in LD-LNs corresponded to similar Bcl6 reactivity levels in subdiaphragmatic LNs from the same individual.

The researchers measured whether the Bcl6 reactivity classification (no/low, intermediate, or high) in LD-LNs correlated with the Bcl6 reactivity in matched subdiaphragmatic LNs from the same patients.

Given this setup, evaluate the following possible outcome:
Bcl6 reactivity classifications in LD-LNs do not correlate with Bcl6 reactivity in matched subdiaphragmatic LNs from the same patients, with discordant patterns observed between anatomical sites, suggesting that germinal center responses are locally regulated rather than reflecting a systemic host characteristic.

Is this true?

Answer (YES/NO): YES